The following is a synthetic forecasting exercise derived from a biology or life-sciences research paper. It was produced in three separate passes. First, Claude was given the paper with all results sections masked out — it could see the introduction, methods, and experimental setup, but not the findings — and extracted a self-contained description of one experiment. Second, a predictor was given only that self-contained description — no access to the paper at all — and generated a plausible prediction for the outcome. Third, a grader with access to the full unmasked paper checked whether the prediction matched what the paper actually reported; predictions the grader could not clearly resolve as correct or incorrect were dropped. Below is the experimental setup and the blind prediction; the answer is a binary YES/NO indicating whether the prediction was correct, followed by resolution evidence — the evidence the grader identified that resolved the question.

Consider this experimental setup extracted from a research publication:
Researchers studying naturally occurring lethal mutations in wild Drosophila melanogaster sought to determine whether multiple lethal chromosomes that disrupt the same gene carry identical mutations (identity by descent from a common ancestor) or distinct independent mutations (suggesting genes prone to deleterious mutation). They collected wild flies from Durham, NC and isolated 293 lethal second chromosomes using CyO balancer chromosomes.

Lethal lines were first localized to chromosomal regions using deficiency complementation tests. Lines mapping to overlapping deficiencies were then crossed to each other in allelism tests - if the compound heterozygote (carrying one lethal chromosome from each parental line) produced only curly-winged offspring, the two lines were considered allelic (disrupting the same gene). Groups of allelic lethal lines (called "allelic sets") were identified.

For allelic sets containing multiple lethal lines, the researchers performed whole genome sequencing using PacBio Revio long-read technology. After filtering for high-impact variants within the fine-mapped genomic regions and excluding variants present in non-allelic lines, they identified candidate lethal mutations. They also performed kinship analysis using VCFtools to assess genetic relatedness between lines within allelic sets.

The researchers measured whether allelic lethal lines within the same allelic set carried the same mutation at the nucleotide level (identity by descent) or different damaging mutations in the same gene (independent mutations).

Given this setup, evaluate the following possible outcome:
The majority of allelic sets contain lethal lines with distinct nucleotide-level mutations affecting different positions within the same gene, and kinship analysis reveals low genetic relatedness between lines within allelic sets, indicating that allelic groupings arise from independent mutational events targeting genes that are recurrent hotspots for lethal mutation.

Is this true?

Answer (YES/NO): YES